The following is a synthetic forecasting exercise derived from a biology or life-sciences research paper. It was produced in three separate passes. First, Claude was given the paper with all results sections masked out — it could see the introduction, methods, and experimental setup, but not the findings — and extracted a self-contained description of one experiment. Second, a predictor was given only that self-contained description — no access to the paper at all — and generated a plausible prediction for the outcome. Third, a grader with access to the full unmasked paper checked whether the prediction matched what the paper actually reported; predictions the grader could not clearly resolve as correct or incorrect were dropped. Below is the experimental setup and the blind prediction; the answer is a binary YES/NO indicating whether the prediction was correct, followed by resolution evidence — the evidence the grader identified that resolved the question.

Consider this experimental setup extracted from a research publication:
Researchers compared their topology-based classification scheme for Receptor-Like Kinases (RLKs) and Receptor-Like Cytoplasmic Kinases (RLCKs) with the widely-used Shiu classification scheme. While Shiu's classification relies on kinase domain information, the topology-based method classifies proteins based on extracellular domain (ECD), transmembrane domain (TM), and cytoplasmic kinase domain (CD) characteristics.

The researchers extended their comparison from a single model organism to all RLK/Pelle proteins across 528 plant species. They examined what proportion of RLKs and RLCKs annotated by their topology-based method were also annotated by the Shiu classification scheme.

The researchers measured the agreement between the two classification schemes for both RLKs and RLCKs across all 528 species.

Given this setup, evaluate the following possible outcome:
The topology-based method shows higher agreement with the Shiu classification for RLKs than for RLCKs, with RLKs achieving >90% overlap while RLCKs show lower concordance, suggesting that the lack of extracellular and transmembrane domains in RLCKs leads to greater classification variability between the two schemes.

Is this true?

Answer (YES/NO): YES